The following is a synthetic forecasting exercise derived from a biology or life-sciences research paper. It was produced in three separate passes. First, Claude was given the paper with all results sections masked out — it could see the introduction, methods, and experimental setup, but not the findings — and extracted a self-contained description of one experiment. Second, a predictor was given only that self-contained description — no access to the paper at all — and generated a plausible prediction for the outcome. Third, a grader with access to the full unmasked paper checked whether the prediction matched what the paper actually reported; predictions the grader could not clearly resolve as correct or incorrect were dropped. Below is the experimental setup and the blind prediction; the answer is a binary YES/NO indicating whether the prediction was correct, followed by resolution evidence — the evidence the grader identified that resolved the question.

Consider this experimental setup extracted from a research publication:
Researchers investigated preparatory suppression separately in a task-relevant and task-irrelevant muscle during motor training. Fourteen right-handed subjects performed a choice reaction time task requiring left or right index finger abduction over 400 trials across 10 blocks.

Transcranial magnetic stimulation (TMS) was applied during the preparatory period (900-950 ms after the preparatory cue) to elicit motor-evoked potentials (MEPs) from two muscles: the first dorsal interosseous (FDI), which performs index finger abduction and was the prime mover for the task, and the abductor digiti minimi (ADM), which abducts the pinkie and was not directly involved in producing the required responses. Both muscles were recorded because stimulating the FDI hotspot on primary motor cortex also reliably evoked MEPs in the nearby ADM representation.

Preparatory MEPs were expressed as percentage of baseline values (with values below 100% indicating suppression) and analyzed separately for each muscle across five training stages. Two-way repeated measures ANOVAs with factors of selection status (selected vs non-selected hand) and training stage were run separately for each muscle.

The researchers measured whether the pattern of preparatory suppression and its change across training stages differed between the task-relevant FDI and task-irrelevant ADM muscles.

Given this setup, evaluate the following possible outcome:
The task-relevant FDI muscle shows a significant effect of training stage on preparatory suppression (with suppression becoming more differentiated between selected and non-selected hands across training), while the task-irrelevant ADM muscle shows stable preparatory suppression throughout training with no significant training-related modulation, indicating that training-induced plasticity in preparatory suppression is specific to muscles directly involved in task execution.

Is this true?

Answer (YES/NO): NO